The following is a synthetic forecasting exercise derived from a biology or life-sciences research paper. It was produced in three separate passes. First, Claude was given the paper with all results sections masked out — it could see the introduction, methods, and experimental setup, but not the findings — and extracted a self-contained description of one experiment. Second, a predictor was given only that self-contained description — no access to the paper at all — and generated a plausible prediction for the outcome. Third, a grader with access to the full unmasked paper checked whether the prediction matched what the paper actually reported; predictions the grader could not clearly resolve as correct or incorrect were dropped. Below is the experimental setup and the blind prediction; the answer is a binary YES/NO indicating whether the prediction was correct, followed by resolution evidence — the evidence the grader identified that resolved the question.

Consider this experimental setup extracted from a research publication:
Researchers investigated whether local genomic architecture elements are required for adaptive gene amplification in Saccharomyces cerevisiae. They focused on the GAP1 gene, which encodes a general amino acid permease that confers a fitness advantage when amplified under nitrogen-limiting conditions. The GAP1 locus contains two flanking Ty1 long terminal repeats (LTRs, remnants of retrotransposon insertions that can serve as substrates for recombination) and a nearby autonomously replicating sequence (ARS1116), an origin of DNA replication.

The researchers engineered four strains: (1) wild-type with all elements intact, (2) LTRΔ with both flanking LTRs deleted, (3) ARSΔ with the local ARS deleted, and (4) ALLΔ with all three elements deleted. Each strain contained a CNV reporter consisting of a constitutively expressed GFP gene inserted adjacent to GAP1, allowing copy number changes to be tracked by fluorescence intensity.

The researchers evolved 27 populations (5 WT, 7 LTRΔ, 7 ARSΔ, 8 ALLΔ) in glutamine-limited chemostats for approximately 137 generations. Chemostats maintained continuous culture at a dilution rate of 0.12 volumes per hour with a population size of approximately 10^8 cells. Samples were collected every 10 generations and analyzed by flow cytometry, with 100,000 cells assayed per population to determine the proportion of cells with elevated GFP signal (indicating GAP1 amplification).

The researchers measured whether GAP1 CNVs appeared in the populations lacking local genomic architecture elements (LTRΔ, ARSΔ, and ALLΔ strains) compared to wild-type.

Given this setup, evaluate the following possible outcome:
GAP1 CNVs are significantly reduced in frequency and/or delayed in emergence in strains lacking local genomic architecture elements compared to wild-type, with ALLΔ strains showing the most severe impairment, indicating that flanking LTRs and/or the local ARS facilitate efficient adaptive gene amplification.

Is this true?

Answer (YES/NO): NO